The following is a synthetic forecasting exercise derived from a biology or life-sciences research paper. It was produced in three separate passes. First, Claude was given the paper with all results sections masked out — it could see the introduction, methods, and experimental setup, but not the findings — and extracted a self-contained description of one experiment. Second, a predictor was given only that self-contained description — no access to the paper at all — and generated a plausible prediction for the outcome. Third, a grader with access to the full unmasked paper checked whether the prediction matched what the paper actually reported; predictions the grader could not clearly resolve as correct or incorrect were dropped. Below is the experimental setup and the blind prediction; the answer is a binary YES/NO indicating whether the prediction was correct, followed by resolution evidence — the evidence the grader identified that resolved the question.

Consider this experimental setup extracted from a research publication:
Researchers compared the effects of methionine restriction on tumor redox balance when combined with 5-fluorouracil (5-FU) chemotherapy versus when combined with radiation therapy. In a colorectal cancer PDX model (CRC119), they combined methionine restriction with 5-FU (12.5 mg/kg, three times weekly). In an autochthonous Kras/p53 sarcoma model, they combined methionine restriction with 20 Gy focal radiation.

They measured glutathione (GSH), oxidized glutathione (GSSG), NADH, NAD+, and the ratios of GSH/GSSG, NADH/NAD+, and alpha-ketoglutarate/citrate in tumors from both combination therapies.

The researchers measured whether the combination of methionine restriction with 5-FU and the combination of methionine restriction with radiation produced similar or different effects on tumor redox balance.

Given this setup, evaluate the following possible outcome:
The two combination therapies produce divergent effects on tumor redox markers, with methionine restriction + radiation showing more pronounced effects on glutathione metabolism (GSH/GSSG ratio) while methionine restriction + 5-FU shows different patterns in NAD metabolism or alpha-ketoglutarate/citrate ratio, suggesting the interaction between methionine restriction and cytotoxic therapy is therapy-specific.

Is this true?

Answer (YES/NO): NO